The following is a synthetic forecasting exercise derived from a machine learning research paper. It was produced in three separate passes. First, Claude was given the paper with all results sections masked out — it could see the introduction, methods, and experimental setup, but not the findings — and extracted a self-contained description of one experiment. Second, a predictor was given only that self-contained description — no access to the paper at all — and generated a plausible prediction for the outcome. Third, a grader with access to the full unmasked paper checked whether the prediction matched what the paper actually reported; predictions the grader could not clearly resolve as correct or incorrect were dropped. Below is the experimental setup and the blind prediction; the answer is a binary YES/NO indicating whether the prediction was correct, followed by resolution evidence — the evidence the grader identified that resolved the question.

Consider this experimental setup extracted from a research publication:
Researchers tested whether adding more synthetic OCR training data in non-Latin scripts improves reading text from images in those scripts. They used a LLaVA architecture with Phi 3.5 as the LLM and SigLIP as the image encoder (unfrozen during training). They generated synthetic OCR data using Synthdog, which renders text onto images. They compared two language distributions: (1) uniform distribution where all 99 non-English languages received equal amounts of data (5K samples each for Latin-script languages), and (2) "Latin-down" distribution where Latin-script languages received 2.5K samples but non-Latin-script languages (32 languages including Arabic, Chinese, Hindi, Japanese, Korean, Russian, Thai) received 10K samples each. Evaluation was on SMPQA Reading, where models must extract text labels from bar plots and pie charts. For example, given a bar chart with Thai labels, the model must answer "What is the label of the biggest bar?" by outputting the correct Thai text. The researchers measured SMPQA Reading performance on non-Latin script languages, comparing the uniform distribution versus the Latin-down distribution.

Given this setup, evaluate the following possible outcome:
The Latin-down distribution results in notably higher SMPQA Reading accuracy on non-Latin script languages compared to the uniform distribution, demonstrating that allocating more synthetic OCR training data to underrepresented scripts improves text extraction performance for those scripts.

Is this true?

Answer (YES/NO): NO